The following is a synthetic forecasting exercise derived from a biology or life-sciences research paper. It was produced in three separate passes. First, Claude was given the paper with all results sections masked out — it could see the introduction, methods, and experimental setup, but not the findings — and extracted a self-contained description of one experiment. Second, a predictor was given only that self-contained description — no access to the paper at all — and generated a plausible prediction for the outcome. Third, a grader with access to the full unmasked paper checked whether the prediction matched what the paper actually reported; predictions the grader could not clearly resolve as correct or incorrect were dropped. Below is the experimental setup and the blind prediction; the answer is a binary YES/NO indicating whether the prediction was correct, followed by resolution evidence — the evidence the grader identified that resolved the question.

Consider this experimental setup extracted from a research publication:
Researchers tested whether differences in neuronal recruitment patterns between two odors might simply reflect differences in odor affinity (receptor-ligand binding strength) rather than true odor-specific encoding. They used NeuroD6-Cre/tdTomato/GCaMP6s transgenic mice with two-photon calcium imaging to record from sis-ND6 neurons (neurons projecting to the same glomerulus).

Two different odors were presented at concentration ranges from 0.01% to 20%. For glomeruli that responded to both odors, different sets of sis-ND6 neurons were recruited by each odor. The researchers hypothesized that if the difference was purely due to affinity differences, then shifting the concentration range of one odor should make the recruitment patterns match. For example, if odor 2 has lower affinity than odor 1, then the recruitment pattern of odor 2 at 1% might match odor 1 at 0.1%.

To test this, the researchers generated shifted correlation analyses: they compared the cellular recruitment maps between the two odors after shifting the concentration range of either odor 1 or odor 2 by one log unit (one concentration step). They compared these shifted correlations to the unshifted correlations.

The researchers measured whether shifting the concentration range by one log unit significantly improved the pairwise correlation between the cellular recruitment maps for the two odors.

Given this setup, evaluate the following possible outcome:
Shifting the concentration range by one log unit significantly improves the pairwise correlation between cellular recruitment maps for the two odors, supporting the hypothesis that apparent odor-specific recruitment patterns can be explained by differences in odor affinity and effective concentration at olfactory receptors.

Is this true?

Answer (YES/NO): NO